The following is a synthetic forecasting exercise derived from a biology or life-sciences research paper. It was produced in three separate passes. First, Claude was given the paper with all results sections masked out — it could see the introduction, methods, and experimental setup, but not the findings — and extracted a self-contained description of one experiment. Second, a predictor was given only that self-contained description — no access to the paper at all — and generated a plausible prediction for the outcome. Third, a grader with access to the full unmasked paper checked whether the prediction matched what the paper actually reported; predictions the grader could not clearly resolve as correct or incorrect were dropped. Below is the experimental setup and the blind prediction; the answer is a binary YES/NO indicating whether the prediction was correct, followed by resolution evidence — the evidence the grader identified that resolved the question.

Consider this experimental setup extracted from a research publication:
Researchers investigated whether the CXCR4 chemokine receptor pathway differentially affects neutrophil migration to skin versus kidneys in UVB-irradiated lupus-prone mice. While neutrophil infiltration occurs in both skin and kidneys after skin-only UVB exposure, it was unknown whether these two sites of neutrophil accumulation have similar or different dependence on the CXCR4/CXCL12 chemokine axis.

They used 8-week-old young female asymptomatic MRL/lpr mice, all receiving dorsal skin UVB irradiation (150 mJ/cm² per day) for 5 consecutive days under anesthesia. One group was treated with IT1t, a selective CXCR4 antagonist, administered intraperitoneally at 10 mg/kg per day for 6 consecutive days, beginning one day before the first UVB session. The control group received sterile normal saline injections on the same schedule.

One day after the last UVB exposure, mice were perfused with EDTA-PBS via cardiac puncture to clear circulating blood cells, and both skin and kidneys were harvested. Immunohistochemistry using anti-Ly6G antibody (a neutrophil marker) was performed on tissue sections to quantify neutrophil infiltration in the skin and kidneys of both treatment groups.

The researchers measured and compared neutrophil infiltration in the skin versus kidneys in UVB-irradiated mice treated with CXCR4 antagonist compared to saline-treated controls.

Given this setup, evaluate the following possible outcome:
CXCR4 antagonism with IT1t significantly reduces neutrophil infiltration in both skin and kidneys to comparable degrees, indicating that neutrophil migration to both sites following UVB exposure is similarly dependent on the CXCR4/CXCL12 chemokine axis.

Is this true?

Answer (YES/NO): NO